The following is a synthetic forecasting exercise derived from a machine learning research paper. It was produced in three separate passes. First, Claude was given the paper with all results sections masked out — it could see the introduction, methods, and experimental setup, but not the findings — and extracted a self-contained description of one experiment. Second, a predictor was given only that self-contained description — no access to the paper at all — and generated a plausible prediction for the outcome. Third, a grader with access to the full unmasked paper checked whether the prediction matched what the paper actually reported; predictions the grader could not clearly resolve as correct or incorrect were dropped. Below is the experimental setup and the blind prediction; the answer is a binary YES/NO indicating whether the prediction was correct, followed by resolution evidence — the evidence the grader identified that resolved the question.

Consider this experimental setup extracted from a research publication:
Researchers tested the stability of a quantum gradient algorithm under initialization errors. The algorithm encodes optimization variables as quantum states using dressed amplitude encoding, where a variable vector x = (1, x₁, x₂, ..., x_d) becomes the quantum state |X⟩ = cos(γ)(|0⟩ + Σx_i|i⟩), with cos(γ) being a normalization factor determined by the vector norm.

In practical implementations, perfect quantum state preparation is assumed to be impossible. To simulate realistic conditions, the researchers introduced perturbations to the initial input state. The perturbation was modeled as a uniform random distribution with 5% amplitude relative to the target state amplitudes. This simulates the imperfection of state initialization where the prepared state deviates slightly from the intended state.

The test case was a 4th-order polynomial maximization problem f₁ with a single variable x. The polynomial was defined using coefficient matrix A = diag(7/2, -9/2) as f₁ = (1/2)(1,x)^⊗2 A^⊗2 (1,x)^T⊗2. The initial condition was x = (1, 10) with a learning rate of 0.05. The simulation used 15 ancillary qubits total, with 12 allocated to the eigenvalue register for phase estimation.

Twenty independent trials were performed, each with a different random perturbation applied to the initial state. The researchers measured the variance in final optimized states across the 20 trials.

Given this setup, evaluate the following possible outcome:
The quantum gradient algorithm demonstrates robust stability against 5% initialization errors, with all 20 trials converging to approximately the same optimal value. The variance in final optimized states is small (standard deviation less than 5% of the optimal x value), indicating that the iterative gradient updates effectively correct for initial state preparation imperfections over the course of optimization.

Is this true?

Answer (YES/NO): YES